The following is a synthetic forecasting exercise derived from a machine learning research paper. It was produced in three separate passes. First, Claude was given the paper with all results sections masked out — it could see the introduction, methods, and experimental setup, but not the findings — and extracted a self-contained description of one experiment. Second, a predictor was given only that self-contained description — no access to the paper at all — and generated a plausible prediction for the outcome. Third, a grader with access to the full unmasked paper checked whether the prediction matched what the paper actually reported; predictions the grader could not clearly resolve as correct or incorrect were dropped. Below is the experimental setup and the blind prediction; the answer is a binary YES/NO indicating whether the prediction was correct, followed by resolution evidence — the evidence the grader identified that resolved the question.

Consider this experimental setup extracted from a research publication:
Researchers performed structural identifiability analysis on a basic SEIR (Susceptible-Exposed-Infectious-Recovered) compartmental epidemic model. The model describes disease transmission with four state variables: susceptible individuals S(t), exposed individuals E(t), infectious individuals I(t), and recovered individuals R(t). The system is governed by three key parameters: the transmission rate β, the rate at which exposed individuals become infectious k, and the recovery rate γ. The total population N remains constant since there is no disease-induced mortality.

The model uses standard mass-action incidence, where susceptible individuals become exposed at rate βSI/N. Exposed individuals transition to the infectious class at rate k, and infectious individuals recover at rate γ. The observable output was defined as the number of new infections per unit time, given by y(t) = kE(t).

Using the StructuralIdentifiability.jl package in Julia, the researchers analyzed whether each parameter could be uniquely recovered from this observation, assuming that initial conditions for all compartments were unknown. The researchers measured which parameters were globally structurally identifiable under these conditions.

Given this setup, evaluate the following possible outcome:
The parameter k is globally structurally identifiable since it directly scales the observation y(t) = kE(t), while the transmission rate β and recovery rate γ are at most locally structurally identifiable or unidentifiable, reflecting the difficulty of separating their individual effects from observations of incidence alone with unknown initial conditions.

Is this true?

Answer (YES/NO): NO